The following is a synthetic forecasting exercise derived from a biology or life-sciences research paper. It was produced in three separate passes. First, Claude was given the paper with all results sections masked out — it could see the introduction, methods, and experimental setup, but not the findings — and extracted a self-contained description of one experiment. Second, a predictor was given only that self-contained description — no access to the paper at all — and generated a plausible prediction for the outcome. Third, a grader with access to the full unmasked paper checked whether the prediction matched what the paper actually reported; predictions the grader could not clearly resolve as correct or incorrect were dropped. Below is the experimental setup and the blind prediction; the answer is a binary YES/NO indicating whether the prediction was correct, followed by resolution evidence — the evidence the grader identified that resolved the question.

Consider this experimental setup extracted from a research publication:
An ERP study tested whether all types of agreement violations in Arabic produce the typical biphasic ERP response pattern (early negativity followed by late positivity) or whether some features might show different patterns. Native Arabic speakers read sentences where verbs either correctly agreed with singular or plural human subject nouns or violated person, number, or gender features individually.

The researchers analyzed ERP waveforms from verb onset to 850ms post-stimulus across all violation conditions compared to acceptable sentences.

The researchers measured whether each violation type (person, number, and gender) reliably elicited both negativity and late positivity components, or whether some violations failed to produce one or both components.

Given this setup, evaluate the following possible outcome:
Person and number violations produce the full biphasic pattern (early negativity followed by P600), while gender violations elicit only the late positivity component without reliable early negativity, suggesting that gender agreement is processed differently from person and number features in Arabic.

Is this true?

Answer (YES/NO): NO